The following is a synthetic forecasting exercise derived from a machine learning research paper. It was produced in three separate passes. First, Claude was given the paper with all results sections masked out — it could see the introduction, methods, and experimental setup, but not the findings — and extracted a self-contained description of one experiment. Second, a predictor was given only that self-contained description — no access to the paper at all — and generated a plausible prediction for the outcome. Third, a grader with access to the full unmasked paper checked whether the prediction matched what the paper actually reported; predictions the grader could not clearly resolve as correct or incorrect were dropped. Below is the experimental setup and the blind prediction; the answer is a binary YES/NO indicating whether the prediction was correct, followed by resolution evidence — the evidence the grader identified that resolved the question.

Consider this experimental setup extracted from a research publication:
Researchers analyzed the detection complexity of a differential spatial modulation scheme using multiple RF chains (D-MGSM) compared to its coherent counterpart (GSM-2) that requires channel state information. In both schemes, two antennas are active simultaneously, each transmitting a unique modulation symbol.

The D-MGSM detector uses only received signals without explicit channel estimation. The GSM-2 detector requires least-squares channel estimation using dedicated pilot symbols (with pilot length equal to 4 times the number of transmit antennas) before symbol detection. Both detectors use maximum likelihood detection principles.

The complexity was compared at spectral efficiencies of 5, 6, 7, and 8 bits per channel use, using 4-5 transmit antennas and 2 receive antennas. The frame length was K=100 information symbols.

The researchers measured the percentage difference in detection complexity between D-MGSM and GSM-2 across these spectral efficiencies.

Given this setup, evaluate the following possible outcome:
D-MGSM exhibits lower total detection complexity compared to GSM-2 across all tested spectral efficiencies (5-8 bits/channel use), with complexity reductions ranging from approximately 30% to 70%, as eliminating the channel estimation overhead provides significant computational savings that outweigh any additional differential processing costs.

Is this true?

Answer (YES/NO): NO